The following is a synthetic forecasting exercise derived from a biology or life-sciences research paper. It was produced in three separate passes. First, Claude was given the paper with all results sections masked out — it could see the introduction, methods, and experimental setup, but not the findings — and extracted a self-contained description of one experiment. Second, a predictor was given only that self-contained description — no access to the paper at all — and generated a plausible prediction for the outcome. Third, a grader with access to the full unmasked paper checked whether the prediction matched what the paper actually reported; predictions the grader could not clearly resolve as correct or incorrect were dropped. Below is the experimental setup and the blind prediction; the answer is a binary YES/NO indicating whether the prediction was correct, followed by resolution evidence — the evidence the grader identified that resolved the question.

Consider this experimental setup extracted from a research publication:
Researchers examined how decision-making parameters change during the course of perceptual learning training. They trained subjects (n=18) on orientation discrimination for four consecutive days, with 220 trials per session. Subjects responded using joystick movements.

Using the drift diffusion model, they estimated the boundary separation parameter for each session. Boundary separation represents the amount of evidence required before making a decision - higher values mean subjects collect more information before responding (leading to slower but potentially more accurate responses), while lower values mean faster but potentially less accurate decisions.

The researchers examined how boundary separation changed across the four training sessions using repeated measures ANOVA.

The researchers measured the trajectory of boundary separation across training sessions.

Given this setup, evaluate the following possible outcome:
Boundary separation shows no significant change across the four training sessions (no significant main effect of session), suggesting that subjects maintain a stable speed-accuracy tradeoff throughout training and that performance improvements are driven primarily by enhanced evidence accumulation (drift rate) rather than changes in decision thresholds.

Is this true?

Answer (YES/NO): NO